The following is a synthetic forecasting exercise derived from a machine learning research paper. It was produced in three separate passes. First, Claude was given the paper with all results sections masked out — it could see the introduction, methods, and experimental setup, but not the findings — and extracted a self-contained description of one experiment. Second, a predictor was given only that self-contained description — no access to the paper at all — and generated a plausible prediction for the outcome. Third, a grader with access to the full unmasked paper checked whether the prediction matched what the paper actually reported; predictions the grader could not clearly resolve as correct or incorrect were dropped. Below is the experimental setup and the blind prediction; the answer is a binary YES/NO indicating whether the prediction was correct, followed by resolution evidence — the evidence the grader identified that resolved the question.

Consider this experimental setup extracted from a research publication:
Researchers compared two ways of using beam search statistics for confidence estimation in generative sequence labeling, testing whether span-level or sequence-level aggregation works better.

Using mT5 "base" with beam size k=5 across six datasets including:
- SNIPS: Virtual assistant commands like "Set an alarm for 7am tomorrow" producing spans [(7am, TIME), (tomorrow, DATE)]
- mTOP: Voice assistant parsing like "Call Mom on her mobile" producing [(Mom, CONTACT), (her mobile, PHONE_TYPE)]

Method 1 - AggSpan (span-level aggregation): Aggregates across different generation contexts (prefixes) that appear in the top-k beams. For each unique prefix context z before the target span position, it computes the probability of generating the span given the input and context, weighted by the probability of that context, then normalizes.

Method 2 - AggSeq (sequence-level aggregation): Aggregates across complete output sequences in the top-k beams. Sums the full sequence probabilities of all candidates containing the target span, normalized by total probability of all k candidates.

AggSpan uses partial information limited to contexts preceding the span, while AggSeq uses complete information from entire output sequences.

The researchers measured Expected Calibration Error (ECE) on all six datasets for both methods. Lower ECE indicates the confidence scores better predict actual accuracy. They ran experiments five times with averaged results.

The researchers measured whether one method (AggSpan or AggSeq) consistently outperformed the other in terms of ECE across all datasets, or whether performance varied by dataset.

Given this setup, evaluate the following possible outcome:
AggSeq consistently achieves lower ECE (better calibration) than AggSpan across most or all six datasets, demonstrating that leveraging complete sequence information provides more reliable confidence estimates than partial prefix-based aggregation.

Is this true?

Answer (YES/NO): NO